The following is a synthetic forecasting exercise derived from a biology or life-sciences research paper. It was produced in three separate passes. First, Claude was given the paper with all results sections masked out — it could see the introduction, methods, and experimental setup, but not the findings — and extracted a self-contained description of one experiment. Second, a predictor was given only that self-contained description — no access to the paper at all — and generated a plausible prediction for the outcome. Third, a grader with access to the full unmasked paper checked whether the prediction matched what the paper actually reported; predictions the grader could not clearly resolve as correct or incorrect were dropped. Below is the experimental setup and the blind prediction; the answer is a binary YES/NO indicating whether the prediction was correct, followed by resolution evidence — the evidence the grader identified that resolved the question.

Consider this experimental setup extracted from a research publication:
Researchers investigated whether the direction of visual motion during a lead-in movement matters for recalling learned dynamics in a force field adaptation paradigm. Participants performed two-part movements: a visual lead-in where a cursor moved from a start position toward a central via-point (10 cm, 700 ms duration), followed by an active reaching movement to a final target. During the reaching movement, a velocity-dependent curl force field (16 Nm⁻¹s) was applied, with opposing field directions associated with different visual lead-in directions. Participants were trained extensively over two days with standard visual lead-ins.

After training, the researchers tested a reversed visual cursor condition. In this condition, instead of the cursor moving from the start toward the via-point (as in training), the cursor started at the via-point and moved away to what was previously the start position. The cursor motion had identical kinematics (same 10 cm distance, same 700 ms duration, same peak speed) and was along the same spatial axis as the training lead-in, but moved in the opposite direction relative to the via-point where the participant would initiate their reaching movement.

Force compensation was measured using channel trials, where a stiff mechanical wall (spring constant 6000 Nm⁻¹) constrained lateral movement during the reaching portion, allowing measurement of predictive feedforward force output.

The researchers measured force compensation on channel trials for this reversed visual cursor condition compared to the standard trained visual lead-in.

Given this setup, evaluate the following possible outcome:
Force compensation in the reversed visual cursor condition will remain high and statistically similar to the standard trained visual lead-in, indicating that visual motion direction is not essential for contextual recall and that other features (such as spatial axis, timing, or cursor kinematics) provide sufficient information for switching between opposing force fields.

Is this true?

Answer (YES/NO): NO